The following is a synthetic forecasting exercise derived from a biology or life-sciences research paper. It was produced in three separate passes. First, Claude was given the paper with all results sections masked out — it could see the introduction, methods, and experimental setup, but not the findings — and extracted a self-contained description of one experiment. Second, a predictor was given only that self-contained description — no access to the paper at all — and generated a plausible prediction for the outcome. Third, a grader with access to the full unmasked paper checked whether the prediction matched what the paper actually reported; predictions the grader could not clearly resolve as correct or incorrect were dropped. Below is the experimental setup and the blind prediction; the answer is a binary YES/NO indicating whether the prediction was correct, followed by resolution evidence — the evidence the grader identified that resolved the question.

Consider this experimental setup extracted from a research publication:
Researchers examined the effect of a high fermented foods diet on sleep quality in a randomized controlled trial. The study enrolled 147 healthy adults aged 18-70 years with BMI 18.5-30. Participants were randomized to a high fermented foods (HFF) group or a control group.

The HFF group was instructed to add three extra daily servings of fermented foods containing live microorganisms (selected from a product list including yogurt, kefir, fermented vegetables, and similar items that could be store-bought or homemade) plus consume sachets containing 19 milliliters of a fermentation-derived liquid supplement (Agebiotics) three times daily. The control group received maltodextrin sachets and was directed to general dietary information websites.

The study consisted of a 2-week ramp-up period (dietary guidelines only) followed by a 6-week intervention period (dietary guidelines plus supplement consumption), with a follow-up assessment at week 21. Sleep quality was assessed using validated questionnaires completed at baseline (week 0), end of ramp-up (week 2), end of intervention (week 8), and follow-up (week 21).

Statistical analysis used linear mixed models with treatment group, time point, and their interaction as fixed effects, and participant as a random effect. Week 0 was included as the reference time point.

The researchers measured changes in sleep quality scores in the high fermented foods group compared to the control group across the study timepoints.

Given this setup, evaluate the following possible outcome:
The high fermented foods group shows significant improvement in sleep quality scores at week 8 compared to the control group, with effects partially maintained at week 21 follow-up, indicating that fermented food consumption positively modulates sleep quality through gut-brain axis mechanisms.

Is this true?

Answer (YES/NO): NO